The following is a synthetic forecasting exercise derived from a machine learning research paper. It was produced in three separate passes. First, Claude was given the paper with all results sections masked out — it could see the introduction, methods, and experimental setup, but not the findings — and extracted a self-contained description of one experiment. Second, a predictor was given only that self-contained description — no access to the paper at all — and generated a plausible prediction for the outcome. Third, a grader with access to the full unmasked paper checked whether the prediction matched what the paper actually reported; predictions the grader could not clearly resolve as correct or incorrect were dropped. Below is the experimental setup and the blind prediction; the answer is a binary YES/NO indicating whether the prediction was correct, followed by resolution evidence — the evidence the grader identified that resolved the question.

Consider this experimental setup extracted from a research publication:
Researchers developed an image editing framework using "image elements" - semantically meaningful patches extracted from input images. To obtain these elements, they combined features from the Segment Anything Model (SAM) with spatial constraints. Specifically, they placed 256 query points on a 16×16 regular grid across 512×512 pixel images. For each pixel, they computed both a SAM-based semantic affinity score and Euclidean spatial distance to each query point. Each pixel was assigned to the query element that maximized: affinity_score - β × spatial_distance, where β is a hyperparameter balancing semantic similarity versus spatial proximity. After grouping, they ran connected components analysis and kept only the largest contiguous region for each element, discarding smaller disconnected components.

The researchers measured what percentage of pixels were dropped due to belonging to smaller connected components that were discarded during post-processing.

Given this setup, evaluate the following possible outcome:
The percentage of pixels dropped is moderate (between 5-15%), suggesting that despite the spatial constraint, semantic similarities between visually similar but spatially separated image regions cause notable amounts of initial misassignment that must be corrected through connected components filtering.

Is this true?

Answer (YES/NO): NO